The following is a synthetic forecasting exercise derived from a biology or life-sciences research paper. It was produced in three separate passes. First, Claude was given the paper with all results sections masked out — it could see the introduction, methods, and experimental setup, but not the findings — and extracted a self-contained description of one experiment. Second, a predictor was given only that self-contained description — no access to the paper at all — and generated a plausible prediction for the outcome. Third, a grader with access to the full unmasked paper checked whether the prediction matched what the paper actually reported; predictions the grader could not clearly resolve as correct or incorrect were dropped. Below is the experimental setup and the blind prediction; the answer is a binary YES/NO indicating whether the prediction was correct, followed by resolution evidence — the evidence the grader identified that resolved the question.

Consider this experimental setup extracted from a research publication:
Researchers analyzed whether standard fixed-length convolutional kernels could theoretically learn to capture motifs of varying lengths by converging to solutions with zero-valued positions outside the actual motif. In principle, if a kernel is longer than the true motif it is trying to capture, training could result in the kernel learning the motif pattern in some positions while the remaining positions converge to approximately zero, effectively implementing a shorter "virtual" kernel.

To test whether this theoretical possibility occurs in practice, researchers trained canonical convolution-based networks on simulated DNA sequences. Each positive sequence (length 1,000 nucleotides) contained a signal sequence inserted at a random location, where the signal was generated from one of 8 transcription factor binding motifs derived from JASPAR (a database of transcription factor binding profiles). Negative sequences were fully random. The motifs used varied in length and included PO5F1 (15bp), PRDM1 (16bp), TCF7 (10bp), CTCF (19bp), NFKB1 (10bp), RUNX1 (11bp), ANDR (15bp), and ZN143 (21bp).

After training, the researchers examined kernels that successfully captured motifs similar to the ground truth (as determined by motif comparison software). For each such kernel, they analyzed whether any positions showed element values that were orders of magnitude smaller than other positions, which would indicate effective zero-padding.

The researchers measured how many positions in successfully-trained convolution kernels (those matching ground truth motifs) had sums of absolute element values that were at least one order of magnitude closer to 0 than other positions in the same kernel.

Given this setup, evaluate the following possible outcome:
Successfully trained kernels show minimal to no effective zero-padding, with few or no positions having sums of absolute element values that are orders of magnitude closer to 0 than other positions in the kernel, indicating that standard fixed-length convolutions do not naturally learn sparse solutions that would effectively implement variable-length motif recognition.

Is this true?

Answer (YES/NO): YES